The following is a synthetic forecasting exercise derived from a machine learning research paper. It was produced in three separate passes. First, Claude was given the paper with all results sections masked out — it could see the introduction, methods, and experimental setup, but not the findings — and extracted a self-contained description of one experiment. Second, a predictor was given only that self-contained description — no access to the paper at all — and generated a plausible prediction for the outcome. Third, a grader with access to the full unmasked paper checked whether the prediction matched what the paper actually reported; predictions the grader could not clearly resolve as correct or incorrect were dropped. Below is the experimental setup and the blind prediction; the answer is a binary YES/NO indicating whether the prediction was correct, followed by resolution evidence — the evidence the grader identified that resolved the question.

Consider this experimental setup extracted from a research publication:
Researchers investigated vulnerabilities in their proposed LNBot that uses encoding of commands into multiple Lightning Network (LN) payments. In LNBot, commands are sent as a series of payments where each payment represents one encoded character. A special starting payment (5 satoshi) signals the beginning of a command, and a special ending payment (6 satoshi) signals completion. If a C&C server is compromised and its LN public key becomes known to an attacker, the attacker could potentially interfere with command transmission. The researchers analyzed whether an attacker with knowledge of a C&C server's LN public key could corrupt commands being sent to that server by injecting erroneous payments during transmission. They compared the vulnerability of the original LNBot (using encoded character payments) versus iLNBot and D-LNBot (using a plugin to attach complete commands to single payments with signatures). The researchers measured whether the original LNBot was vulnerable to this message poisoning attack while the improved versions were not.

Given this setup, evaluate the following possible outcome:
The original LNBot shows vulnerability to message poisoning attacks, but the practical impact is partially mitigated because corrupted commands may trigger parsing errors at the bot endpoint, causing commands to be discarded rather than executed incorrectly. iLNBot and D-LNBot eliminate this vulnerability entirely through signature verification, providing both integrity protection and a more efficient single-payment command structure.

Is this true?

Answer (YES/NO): NO